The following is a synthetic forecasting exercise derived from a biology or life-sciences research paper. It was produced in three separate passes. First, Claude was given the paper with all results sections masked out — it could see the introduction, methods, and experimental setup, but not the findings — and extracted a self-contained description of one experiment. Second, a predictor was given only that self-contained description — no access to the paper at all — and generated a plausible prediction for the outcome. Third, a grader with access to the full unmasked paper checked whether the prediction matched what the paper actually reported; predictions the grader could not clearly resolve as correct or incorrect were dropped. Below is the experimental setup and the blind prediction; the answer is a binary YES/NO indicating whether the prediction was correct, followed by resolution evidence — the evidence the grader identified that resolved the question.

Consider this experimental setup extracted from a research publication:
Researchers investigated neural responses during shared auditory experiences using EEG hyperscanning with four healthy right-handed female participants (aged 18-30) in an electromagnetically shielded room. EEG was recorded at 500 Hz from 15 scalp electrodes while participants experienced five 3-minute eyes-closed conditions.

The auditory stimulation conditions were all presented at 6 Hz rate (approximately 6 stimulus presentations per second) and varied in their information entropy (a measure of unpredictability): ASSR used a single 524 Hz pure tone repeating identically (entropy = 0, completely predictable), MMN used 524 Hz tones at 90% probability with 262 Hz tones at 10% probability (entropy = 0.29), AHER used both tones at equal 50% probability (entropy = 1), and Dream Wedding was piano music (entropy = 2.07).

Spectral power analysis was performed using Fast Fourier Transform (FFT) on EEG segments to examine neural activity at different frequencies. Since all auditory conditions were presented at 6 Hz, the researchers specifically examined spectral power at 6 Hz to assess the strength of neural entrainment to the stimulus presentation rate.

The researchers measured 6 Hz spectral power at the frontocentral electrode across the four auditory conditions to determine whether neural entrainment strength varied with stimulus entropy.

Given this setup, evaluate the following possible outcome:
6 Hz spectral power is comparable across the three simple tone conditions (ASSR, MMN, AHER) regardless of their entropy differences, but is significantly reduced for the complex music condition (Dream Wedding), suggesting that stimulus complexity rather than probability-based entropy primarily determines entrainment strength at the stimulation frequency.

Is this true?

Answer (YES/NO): NO